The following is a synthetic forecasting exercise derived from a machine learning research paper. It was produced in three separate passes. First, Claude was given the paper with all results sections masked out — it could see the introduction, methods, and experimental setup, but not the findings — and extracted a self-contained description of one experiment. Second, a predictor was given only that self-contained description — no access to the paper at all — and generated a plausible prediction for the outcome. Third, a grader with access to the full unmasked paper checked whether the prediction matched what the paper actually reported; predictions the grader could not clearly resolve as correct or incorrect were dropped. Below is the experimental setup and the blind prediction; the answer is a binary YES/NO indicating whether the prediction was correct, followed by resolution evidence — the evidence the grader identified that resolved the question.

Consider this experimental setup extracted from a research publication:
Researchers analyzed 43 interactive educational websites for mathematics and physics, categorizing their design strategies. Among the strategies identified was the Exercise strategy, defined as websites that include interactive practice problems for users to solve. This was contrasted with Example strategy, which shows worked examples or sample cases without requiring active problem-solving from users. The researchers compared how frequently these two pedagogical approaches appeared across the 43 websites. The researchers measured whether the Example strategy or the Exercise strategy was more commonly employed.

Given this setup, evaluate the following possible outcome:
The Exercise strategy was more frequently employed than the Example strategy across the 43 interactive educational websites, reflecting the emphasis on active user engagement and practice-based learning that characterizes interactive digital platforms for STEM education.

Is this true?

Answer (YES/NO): NO